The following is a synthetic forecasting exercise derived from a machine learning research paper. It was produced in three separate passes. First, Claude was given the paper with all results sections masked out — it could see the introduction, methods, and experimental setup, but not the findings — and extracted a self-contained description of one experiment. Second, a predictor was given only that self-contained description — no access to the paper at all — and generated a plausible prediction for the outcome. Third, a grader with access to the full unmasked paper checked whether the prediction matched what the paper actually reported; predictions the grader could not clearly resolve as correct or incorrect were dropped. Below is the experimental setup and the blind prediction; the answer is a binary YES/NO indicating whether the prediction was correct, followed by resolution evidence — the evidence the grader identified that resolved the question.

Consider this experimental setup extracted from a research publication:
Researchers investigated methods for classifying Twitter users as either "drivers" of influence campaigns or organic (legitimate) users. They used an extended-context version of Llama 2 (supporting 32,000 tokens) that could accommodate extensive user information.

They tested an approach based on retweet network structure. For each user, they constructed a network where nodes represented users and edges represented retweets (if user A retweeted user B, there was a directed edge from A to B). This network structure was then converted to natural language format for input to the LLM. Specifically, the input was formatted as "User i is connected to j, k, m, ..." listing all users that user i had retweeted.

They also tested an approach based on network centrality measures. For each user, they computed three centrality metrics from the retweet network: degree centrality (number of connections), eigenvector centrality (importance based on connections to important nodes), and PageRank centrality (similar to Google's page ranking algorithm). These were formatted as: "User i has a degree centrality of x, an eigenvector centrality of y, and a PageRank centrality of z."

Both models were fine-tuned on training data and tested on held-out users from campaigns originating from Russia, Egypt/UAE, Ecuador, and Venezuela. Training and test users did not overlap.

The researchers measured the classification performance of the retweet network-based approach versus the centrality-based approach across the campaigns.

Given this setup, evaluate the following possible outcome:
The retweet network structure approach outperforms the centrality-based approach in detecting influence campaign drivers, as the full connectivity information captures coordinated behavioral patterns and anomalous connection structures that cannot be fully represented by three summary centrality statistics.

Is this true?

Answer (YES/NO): NO